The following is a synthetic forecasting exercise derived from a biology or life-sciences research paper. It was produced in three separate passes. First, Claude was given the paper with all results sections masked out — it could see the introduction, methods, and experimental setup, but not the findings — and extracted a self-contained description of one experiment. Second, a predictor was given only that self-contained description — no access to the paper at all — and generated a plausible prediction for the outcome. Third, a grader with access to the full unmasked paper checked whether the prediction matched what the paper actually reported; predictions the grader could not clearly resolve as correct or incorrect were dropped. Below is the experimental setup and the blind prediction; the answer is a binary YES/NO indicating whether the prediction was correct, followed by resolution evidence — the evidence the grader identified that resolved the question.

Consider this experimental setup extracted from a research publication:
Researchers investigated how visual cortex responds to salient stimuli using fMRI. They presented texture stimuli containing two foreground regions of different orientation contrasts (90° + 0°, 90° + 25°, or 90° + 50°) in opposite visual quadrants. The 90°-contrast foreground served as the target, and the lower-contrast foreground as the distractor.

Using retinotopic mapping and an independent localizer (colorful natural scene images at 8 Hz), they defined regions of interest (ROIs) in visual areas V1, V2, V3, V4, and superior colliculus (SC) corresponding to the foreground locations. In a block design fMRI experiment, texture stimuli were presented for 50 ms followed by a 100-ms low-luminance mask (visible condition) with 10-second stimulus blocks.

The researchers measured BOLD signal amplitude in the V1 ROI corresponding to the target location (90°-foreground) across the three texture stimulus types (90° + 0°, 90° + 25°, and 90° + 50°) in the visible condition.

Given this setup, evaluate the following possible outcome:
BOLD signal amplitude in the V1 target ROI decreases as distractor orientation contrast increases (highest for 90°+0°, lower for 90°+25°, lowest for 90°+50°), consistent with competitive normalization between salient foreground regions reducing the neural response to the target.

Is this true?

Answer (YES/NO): YES